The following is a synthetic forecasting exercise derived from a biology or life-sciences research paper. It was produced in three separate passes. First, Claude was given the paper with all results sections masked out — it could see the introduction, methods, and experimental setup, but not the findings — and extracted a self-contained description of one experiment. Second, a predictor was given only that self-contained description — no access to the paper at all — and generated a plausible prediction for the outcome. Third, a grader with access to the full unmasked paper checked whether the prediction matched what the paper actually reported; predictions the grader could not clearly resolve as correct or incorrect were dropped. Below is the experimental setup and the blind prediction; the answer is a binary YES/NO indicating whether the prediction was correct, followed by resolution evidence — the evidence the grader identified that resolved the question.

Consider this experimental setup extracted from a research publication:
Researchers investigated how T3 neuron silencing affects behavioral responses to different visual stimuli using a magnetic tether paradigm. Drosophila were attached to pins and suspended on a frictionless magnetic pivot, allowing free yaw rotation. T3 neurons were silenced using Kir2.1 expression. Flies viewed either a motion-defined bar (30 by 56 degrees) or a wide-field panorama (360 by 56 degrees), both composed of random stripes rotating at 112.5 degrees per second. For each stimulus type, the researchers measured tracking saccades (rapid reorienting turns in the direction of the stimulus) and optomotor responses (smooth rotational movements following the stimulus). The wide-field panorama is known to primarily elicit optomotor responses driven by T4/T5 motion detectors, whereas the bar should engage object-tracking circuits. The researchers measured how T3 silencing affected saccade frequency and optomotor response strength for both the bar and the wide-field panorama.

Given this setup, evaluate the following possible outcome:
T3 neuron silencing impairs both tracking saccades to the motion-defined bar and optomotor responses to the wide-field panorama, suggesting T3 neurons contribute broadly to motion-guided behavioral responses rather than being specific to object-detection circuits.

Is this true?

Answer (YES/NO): NO